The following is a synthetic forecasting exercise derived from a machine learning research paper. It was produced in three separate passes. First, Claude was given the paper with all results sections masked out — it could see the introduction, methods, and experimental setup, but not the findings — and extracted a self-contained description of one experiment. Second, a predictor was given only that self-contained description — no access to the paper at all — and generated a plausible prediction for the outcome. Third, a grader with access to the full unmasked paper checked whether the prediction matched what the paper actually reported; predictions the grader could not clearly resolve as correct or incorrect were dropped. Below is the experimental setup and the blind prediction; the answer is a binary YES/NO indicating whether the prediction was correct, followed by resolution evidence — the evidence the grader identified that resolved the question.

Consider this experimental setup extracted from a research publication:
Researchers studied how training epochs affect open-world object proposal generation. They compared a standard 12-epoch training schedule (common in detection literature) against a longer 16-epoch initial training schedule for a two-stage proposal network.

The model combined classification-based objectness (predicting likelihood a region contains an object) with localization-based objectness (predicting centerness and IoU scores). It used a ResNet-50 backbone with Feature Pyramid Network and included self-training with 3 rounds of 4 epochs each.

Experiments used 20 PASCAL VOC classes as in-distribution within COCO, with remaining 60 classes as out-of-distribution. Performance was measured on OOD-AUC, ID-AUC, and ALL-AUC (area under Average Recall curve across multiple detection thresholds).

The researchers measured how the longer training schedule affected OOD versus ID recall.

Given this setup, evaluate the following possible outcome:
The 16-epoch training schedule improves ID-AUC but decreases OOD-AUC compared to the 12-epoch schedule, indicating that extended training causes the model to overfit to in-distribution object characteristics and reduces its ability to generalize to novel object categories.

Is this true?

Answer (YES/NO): NO